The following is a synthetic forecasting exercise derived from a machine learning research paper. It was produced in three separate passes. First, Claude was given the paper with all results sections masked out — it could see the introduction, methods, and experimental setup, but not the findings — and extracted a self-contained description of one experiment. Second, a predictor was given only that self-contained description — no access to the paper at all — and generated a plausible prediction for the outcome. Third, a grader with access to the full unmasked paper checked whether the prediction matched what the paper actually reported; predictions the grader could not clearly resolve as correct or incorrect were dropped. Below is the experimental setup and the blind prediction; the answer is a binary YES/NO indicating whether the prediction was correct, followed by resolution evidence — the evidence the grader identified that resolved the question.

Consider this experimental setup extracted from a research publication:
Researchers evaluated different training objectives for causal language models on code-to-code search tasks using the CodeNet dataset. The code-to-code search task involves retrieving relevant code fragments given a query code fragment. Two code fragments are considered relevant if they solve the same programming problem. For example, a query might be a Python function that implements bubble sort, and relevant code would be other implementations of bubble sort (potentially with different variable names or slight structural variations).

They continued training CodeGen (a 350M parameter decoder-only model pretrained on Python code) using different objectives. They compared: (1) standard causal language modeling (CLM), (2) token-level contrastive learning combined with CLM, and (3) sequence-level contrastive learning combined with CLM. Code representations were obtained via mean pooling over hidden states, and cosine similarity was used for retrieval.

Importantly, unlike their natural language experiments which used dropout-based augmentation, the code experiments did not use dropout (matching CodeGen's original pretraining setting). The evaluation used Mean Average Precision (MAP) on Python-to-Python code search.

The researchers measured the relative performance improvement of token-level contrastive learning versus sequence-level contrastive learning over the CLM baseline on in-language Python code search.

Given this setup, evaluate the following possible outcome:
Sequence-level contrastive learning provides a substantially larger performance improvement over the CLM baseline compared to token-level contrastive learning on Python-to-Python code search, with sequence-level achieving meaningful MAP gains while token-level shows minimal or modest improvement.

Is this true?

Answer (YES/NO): NO